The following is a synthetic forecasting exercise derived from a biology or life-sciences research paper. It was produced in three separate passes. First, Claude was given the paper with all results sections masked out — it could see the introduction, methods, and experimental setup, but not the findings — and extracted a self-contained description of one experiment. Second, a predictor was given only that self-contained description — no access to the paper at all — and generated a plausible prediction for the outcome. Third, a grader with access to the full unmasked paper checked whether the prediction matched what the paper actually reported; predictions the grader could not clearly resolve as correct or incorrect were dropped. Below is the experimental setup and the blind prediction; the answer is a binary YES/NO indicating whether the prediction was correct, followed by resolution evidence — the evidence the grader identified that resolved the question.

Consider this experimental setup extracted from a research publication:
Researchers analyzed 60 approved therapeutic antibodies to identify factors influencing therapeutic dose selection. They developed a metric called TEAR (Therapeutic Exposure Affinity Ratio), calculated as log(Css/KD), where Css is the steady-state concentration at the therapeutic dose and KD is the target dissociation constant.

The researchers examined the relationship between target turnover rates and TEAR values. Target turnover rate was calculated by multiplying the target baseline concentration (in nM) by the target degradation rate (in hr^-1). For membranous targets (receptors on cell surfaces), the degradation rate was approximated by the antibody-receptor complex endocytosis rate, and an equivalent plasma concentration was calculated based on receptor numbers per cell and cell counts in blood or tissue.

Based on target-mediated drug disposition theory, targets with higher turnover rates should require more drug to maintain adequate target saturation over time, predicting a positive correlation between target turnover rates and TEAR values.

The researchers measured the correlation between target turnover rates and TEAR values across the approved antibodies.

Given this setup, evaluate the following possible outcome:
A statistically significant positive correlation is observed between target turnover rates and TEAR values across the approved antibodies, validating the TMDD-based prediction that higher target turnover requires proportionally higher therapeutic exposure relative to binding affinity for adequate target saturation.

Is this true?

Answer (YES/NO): NO